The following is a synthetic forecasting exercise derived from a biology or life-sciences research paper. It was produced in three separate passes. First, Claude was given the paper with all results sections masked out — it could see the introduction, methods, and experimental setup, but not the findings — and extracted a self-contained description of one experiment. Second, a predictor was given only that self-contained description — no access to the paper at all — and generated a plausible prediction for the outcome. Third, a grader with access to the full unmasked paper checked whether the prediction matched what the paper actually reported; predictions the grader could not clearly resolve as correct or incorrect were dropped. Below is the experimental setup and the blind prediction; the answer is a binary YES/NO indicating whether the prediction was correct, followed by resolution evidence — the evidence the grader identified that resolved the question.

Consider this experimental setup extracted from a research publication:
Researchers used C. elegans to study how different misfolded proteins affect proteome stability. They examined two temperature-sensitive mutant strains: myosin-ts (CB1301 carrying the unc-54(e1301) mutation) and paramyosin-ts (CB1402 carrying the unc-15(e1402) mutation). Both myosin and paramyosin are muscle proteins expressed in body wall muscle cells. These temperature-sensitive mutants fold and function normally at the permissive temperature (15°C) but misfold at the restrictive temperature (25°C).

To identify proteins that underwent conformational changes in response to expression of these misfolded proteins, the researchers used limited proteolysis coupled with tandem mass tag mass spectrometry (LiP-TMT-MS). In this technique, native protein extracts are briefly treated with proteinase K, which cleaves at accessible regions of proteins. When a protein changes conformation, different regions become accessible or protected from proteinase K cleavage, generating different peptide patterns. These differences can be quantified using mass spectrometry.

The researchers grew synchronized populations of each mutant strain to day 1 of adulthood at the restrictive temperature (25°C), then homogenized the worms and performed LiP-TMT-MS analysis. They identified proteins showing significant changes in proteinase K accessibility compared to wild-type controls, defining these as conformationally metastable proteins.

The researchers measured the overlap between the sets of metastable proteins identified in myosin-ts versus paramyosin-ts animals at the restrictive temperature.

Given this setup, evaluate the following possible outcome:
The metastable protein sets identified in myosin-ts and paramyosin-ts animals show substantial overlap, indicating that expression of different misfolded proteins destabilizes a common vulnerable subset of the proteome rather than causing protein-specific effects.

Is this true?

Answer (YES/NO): NO